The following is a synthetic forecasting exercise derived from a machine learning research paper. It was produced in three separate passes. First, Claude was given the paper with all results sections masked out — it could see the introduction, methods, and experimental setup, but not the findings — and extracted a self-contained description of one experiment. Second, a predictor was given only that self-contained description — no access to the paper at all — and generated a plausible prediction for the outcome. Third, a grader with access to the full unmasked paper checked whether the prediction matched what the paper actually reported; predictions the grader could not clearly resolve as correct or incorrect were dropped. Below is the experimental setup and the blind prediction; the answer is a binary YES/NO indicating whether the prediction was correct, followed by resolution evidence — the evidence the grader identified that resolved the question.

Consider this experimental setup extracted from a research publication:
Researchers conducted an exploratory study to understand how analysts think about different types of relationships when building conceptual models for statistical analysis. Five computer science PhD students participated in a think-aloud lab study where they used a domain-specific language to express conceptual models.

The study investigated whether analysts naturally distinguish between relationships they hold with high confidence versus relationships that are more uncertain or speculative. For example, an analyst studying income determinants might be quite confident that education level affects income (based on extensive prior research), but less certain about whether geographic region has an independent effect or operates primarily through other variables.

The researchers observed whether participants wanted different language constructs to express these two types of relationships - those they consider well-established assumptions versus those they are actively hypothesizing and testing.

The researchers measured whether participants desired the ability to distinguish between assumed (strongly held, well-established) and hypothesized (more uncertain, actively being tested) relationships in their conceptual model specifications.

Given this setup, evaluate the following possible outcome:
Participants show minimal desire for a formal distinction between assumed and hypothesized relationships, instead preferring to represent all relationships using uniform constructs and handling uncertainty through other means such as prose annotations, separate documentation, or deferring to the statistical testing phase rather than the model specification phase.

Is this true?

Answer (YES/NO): NO